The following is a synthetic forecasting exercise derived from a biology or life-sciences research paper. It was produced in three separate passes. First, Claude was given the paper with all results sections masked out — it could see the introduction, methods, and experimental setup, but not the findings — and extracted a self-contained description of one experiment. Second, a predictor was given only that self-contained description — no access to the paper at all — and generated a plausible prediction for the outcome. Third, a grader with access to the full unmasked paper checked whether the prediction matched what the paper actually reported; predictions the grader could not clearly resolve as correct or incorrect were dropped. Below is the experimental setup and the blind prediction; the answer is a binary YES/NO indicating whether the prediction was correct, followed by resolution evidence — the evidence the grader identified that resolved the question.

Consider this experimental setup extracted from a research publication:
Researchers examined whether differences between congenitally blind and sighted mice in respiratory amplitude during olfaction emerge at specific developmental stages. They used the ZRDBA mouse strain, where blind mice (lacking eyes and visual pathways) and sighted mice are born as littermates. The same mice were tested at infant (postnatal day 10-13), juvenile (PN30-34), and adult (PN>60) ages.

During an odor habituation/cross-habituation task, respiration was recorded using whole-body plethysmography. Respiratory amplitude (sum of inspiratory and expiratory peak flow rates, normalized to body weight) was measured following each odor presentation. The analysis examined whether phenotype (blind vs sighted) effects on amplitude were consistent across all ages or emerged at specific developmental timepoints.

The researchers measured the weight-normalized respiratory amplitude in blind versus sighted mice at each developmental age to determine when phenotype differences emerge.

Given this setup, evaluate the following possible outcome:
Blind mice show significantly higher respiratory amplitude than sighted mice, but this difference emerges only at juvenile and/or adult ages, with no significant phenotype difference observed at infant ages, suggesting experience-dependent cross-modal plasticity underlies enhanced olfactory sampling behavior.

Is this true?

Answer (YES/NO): YES